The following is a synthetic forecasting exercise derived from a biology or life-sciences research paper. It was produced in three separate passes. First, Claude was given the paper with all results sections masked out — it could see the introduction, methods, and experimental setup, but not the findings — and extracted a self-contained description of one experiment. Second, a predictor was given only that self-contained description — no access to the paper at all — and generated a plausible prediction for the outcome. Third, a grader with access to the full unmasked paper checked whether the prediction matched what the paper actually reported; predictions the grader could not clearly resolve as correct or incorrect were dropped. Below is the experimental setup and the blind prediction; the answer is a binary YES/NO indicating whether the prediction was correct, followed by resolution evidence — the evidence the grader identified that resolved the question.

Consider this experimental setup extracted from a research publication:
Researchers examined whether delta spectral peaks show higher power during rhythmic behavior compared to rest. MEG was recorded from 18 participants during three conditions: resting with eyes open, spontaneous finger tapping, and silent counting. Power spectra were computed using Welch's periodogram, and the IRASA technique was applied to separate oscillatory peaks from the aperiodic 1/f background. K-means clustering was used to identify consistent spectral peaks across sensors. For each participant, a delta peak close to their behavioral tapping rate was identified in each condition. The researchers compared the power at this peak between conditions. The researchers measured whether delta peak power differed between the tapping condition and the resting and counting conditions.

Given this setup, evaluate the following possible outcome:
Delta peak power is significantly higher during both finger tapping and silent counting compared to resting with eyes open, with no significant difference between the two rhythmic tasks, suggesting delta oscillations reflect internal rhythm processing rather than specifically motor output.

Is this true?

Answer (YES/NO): NO